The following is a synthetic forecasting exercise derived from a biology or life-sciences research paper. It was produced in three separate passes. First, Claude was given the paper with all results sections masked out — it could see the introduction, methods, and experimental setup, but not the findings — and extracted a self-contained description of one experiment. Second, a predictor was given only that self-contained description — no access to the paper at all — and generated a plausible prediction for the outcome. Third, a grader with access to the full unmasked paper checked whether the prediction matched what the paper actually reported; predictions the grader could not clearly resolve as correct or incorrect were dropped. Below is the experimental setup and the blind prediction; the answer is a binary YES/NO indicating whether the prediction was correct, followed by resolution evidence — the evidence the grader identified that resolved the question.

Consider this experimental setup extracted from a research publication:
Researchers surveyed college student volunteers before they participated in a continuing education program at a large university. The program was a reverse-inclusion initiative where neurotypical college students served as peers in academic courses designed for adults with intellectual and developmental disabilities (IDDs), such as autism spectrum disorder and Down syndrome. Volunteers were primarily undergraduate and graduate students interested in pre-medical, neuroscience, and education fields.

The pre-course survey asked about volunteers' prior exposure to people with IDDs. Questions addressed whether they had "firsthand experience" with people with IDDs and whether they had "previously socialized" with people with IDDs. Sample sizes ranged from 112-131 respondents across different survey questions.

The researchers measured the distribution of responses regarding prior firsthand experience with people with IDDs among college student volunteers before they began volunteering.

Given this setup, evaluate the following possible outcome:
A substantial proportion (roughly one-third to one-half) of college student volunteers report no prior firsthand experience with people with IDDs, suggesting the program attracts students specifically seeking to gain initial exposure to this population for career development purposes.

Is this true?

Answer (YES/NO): YES